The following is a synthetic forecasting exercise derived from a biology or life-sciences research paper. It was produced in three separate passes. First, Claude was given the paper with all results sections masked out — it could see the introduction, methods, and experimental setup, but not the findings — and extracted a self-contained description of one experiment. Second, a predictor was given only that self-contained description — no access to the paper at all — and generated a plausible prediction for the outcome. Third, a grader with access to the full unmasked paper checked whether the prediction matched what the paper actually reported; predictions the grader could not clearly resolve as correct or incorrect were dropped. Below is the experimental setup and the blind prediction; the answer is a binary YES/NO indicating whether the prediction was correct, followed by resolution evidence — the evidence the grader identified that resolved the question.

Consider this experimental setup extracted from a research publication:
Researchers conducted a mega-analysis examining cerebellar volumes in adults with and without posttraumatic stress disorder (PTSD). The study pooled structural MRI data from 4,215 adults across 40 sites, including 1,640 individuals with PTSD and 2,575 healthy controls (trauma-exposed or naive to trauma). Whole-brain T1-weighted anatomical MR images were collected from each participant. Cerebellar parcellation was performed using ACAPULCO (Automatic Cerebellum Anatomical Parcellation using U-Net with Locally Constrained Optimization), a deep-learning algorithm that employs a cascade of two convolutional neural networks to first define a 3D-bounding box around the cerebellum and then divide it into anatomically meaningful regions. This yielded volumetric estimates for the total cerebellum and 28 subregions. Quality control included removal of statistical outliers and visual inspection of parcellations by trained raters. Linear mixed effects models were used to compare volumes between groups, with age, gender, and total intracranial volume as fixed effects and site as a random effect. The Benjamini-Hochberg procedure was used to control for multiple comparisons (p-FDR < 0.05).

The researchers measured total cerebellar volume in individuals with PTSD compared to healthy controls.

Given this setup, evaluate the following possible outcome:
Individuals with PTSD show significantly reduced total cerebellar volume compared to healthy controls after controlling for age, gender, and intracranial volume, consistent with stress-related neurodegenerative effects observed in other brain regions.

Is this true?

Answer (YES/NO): YES